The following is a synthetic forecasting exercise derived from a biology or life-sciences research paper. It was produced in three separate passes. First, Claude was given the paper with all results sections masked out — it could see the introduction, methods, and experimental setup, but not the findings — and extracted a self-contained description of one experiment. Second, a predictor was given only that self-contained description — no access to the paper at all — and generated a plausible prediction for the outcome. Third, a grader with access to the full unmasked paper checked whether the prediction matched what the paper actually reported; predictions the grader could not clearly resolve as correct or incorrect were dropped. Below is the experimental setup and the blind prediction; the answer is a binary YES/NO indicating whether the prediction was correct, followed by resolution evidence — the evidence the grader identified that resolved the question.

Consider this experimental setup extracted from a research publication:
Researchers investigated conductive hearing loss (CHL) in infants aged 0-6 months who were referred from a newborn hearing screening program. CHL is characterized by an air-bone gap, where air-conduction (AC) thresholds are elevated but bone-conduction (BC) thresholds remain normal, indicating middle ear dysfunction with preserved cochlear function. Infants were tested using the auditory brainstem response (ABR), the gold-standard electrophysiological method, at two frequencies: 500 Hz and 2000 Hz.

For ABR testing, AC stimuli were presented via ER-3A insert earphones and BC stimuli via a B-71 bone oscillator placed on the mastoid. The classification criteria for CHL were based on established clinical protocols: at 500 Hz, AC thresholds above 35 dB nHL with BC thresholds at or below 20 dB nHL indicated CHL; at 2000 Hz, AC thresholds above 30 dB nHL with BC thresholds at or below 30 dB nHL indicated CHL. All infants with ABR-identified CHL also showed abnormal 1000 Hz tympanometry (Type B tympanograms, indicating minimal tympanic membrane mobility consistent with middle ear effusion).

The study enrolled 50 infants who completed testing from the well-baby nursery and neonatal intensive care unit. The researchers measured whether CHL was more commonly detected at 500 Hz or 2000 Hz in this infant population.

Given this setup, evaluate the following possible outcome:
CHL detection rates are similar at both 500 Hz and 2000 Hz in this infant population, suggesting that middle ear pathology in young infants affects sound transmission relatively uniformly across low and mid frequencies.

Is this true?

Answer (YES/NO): NO